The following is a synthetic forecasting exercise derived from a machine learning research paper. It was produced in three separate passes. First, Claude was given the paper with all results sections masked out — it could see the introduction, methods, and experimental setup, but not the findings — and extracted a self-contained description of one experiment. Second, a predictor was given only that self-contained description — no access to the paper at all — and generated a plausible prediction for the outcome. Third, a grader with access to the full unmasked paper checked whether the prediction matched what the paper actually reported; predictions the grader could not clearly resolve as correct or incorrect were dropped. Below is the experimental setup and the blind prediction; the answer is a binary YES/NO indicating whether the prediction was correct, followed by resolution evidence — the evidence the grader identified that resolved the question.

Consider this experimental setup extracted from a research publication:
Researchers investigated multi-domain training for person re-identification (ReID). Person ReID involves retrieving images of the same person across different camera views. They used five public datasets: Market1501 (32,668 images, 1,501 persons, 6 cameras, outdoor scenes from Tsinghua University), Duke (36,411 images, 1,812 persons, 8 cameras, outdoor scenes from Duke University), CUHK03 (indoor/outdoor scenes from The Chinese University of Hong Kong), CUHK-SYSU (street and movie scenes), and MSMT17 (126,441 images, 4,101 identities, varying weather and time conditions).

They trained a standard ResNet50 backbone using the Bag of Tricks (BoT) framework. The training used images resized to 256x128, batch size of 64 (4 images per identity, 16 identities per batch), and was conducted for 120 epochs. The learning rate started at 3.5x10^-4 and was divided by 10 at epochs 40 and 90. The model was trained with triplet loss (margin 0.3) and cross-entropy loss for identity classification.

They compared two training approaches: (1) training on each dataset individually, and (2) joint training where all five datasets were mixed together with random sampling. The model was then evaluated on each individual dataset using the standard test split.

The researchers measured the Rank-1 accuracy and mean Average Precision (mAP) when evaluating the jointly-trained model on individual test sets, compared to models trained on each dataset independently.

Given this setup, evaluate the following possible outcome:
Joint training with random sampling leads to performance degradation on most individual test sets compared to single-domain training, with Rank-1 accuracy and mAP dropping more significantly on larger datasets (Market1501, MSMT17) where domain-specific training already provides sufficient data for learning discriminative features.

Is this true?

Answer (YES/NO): NO